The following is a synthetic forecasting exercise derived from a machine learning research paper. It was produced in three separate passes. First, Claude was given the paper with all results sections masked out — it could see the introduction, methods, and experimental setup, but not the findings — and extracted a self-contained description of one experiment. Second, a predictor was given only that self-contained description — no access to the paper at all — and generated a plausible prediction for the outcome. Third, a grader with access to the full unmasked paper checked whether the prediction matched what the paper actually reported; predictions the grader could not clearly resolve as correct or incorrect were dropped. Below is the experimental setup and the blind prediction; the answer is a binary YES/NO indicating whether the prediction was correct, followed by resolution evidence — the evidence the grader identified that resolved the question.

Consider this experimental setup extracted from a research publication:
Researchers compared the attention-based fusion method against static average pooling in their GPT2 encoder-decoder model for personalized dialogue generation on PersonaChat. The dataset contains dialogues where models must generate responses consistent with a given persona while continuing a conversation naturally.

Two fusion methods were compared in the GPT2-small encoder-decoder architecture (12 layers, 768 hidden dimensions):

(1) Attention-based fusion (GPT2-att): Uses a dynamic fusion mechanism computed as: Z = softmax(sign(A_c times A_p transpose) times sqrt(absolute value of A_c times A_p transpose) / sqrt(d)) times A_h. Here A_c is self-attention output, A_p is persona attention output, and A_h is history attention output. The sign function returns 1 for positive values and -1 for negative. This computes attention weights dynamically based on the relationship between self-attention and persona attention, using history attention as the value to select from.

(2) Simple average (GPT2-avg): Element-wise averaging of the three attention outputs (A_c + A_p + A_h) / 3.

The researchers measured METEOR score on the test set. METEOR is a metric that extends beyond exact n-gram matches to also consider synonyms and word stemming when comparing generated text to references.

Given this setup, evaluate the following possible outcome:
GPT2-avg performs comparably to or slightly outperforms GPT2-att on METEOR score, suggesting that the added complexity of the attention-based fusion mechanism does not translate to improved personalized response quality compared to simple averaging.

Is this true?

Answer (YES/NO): NO